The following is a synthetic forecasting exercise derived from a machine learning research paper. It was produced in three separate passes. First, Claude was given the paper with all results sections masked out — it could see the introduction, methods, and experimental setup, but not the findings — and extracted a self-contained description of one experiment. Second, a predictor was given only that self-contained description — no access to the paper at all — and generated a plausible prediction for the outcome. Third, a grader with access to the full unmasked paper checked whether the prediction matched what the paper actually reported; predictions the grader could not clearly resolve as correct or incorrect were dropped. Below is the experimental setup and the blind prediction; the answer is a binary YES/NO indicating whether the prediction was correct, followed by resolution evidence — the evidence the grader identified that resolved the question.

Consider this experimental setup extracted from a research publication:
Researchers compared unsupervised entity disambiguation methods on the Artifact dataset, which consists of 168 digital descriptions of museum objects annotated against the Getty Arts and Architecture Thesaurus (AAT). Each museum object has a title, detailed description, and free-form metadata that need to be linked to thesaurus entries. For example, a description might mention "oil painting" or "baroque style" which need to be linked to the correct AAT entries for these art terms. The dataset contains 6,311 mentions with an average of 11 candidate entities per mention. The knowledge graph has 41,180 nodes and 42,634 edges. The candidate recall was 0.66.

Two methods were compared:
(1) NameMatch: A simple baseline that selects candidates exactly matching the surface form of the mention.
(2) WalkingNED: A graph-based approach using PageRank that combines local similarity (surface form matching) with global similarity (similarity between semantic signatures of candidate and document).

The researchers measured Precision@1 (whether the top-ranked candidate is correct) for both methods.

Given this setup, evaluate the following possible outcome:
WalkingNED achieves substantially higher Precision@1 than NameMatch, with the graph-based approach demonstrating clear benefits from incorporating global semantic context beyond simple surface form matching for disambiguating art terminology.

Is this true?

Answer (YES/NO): NO